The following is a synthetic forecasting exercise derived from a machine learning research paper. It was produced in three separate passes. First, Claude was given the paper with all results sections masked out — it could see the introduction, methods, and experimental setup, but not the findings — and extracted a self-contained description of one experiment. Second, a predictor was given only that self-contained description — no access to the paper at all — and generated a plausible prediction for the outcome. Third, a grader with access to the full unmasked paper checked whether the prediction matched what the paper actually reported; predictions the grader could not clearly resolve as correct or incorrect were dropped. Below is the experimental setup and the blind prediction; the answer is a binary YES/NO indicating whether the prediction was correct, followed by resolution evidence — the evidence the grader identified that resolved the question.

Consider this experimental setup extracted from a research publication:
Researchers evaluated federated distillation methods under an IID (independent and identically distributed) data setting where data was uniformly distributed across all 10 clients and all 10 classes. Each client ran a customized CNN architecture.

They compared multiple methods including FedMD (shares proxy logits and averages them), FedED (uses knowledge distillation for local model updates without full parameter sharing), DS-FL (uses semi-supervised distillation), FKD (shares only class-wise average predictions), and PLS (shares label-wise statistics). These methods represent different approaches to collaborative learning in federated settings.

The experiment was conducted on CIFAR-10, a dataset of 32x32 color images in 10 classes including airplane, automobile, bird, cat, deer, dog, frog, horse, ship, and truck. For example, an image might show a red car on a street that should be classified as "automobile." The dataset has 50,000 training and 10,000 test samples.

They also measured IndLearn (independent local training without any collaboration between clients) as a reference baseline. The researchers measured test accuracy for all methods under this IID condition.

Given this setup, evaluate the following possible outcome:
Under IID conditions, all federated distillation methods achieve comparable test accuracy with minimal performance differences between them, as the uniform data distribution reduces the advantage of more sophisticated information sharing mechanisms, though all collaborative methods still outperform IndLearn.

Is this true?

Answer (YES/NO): NO